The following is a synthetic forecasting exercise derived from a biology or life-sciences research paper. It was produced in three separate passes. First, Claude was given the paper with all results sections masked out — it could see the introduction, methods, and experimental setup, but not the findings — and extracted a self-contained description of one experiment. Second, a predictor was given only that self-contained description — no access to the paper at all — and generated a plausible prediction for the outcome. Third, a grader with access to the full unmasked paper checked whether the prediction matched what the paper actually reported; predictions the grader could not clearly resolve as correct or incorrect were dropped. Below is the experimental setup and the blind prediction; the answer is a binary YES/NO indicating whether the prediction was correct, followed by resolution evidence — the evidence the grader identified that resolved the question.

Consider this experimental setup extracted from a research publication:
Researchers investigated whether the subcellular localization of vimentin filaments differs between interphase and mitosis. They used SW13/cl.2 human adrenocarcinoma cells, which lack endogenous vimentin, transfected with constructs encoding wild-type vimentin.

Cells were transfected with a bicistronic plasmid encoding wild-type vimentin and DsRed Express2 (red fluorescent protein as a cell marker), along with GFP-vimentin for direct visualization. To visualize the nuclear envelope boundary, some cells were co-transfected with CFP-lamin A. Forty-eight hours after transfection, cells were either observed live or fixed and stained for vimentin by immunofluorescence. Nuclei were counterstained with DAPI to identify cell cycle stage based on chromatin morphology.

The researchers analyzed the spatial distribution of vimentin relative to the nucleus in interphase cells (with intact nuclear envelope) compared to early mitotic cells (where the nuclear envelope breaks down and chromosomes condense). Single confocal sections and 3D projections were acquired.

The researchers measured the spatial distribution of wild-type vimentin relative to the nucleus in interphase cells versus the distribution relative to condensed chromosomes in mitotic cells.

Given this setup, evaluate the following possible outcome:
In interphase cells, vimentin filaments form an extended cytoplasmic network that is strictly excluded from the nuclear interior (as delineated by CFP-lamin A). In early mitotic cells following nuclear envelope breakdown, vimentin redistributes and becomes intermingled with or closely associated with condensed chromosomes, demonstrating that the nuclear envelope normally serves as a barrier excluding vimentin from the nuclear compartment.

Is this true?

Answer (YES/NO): NO